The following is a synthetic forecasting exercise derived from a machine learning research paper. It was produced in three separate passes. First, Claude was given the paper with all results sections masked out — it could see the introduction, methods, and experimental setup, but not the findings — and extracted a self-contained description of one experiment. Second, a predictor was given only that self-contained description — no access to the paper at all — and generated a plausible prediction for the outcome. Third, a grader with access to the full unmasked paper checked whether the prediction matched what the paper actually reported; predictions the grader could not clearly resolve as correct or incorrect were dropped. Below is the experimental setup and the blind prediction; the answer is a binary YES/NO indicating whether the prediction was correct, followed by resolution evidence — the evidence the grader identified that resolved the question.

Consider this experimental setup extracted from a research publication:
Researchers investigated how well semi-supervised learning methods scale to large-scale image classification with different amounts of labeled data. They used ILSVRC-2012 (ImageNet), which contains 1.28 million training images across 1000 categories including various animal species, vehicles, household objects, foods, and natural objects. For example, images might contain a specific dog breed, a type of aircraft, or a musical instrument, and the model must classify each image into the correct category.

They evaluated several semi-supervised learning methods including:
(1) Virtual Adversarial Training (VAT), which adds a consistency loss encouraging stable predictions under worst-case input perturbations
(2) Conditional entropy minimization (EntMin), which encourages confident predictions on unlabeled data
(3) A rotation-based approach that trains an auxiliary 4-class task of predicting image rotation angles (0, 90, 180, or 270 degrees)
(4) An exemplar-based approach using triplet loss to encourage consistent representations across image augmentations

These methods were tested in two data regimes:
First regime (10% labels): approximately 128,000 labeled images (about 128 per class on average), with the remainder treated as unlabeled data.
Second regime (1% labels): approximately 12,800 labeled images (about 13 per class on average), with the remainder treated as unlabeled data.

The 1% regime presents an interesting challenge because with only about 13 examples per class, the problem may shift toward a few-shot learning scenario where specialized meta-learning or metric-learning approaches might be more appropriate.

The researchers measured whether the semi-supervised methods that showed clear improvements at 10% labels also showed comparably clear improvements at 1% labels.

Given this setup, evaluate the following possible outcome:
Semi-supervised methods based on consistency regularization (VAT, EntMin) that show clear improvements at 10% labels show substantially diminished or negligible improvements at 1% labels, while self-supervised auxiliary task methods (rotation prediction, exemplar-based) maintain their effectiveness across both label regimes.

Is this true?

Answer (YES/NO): NO